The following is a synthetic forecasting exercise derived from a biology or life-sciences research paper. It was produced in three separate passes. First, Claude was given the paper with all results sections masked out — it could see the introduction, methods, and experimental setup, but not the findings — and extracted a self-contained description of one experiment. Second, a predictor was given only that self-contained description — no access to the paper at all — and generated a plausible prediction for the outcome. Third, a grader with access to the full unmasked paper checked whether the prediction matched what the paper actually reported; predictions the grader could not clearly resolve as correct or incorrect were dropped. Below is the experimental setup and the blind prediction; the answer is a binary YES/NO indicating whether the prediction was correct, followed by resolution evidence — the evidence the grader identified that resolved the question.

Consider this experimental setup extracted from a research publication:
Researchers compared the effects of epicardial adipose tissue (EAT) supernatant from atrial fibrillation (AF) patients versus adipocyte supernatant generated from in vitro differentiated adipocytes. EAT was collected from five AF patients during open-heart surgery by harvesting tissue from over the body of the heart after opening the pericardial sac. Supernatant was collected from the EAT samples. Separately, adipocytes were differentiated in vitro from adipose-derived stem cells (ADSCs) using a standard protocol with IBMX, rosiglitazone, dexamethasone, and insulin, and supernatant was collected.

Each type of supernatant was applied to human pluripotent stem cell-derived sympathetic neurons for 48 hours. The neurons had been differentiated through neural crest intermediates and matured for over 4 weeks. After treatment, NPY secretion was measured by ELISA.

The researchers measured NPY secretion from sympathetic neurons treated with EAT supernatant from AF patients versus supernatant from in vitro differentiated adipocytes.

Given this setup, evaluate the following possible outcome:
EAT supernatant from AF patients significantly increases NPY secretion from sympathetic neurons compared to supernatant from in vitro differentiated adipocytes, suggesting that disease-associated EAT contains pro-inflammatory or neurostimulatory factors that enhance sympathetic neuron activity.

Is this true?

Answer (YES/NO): NO